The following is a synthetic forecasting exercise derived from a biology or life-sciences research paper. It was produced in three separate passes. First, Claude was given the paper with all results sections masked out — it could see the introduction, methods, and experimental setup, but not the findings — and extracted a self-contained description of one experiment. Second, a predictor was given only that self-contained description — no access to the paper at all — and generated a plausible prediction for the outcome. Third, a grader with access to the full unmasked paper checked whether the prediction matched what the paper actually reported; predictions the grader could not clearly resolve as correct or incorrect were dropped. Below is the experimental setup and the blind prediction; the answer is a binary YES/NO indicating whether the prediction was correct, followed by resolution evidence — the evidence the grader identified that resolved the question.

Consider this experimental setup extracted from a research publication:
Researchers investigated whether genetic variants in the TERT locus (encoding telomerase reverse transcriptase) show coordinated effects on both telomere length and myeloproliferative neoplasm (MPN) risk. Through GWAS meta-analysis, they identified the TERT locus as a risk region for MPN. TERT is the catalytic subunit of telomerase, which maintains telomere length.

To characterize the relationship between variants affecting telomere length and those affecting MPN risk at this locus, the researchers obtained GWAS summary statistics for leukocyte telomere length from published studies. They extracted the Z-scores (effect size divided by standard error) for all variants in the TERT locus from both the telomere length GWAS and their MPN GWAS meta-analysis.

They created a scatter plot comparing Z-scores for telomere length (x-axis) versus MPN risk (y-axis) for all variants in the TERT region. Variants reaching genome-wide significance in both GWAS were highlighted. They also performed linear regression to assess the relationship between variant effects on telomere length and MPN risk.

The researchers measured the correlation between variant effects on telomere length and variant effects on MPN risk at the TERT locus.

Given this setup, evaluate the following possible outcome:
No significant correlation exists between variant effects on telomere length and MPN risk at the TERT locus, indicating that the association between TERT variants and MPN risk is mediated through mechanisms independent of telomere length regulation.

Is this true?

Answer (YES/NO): NO